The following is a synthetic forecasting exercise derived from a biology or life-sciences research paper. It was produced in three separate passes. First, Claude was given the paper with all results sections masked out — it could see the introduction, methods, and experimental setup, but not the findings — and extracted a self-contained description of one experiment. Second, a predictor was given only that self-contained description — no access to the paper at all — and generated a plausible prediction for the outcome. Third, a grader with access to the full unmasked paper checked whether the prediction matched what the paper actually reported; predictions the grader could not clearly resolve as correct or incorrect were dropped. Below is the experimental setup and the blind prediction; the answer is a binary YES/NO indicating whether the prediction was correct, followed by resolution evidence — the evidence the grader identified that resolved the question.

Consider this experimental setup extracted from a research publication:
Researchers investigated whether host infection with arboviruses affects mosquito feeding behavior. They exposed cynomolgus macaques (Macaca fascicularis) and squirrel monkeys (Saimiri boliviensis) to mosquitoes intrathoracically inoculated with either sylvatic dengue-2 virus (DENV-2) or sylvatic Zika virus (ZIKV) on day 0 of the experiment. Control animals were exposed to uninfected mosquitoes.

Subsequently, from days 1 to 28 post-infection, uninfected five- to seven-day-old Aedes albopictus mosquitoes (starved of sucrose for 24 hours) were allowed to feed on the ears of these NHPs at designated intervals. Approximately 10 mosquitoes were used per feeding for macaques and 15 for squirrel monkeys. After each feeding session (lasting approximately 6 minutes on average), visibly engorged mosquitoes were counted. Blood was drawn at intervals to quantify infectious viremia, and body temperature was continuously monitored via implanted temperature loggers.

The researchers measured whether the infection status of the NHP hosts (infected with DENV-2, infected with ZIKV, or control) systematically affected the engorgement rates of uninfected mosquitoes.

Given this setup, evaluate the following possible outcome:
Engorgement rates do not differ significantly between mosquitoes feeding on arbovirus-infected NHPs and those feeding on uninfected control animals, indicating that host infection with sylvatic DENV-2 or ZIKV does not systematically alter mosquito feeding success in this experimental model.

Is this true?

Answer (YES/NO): NO